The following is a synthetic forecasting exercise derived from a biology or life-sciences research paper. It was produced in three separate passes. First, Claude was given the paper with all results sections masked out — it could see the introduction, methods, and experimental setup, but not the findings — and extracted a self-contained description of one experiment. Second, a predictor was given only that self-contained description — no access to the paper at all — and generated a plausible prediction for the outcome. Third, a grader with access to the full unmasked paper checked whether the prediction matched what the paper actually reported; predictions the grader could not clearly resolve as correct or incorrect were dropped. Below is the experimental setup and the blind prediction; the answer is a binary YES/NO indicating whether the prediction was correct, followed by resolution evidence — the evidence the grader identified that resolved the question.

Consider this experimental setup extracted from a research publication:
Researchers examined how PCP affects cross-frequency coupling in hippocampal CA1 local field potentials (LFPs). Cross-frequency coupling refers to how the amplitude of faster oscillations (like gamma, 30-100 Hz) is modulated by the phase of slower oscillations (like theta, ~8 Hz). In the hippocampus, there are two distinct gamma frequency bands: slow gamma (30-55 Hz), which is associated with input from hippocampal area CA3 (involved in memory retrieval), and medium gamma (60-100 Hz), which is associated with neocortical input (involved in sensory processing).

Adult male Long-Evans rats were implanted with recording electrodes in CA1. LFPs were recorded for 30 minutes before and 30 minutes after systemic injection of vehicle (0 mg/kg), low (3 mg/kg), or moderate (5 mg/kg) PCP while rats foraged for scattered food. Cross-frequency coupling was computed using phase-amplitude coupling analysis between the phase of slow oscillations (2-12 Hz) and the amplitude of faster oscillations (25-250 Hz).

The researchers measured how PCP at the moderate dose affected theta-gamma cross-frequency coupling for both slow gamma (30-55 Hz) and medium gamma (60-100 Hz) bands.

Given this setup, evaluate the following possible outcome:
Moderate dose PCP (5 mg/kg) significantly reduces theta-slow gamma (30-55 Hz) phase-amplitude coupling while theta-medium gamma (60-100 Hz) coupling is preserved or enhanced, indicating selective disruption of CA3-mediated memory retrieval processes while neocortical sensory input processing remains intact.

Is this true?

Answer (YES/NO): NO